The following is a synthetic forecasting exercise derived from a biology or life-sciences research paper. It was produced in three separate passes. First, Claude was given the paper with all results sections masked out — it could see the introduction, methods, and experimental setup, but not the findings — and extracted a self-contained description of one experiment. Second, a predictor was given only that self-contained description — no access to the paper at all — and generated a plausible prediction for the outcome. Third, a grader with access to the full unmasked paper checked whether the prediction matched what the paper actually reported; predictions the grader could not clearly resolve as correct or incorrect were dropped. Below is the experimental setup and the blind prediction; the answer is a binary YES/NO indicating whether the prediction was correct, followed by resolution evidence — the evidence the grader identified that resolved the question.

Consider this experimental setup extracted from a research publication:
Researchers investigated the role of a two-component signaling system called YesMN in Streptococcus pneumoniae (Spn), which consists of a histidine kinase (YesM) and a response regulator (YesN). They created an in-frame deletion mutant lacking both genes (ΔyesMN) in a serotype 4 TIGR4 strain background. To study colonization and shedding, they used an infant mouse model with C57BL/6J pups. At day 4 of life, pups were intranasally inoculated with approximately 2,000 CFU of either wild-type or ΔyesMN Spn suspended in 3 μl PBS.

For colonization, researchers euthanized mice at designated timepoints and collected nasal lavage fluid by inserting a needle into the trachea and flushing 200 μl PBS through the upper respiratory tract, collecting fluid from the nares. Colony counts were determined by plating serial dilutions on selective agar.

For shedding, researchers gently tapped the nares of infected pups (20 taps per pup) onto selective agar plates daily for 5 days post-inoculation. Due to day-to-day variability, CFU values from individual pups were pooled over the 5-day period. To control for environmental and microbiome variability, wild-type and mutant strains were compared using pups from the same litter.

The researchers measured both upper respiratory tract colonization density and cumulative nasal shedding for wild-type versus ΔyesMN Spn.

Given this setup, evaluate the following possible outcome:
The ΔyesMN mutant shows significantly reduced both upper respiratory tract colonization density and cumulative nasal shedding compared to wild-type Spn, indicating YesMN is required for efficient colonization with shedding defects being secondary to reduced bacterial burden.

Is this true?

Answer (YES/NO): NO